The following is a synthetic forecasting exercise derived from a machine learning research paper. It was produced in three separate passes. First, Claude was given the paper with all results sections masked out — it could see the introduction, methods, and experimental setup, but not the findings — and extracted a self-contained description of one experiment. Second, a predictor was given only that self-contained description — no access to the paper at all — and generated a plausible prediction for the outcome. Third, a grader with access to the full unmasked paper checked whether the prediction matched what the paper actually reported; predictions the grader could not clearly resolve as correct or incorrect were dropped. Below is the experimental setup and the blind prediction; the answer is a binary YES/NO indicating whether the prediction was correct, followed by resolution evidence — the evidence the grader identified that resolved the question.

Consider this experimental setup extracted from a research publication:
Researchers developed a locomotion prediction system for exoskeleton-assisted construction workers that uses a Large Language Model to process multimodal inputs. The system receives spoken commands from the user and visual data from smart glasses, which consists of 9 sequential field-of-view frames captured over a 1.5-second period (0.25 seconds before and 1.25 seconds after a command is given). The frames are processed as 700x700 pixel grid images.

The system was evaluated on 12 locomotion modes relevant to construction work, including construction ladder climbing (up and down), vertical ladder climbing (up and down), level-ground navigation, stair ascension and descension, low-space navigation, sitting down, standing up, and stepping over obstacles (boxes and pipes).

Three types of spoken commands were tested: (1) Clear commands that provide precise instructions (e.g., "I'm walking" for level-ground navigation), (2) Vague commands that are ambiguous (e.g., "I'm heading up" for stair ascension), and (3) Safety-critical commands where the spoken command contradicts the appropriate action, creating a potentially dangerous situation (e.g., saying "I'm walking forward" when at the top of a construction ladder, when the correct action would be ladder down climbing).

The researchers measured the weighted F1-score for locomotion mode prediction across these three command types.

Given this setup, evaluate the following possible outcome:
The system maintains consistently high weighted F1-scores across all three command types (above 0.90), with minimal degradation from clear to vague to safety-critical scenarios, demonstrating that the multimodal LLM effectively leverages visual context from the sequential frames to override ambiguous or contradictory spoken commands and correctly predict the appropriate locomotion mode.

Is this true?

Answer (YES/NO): NO